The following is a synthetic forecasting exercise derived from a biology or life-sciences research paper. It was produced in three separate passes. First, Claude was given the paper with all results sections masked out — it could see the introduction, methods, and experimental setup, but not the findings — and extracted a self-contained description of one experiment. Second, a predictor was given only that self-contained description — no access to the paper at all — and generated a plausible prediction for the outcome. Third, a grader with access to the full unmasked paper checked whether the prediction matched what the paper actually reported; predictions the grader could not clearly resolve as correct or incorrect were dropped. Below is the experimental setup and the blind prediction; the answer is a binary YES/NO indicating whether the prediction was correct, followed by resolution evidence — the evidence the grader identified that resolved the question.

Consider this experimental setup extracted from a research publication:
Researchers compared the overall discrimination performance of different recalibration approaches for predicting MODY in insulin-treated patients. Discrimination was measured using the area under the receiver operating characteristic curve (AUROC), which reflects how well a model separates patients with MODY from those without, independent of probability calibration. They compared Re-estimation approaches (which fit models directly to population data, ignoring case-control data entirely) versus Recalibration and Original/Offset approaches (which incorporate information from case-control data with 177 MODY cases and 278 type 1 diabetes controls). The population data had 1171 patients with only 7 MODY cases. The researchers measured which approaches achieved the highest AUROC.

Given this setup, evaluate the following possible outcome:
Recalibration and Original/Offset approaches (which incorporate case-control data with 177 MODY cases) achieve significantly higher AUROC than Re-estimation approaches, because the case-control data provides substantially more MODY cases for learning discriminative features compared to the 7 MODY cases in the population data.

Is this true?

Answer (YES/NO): NO